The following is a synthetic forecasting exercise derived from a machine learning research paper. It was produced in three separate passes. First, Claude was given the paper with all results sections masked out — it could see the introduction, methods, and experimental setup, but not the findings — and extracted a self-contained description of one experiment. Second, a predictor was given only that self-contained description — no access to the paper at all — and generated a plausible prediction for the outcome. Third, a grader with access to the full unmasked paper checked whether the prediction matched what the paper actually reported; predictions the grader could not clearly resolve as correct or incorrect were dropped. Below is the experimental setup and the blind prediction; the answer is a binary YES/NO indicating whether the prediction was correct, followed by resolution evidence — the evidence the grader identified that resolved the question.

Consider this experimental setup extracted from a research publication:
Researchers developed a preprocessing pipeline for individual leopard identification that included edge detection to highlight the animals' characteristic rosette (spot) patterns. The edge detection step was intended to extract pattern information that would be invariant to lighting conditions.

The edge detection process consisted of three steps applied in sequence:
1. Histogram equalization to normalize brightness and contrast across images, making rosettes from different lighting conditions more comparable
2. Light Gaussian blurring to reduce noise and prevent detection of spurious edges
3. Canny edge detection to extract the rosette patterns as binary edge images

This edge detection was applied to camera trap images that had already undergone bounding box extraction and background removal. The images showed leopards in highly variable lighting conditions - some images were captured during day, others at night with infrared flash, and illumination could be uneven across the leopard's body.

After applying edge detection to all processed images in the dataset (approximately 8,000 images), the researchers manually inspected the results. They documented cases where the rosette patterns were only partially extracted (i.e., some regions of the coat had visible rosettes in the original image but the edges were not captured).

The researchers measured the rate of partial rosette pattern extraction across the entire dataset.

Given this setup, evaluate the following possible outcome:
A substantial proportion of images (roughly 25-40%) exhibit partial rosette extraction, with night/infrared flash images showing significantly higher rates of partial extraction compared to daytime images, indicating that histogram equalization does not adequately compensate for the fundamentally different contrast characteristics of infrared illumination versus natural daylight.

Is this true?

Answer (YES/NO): NO